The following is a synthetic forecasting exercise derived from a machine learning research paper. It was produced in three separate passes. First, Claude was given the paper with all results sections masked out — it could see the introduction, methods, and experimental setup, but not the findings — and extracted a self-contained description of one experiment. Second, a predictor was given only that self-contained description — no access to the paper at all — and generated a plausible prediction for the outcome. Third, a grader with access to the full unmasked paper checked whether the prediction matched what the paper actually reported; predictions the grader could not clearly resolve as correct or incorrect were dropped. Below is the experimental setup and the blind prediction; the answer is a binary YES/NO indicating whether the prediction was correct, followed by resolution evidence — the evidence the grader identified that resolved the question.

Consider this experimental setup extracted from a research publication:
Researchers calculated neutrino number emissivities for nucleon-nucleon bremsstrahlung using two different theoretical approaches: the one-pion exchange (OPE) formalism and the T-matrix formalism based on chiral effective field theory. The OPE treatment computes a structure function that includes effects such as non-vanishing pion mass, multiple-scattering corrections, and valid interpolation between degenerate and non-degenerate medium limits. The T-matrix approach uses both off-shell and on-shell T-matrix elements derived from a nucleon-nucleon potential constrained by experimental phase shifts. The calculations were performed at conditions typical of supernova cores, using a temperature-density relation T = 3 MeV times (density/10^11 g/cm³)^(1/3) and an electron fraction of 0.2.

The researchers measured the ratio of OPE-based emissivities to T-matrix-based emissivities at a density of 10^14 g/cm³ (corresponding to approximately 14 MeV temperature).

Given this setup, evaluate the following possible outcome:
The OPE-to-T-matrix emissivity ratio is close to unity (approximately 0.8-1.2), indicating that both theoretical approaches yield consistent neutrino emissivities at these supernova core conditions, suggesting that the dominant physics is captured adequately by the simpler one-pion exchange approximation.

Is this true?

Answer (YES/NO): NO